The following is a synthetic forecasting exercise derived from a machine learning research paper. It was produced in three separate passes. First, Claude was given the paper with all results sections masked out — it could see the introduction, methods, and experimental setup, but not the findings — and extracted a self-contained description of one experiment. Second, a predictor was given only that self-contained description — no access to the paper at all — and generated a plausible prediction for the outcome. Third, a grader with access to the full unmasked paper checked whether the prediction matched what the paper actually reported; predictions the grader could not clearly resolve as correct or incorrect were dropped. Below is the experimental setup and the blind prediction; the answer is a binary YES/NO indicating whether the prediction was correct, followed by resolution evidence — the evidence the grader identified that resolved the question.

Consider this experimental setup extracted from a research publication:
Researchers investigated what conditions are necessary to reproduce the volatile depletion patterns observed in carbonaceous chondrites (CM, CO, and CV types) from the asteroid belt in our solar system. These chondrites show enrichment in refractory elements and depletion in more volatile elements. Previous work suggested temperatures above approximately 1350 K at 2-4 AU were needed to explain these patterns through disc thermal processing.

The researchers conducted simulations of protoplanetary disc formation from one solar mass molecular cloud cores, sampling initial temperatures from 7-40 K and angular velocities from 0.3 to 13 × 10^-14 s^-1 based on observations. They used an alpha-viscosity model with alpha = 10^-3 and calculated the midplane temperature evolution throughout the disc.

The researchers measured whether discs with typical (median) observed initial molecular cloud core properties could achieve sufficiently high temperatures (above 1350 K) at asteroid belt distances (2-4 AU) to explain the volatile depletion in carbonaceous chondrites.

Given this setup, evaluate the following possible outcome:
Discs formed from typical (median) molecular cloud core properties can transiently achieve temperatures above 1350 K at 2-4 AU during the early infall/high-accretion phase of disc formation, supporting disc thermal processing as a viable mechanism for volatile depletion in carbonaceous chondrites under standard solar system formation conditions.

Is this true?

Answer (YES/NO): NO